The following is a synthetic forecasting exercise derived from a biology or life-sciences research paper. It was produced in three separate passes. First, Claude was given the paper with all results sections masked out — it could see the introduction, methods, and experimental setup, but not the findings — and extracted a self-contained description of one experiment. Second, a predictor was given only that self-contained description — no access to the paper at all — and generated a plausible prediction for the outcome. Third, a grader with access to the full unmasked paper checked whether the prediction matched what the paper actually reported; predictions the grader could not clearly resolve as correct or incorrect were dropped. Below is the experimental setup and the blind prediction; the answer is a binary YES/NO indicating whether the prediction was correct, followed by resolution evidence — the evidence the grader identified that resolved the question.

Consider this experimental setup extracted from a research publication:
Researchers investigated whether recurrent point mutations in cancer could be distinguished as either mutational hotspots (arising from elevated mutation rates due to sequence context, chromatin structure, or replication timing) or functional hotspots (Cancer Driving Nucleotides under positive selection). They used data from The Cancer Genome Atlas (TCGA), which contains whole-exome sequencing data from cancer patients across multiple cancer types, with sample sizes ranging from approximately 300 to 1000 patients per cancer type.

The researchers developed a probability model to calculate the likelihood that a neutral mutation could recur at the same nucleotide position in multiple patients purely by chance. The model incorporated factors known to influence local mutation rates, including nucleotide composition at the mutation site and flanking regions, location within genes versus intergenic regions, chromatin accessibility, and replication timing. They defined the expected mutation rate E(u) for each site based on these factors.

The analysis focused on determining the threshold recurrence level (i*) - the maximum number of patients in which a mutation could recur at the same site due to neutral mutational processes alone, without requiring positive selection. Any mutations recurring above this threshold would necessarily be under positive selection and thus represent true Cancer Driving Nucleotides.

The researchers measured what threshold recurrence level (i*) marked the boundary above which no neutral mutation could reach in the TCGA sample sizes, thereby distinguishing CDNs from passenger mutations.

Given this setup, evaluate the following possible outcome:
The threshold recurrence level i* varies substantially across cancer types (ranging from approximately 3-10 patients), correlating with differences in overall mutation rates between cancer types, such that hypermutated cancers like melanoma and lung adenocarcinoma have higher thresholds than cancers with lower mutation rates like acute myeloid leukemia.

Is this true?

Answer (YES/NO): NO